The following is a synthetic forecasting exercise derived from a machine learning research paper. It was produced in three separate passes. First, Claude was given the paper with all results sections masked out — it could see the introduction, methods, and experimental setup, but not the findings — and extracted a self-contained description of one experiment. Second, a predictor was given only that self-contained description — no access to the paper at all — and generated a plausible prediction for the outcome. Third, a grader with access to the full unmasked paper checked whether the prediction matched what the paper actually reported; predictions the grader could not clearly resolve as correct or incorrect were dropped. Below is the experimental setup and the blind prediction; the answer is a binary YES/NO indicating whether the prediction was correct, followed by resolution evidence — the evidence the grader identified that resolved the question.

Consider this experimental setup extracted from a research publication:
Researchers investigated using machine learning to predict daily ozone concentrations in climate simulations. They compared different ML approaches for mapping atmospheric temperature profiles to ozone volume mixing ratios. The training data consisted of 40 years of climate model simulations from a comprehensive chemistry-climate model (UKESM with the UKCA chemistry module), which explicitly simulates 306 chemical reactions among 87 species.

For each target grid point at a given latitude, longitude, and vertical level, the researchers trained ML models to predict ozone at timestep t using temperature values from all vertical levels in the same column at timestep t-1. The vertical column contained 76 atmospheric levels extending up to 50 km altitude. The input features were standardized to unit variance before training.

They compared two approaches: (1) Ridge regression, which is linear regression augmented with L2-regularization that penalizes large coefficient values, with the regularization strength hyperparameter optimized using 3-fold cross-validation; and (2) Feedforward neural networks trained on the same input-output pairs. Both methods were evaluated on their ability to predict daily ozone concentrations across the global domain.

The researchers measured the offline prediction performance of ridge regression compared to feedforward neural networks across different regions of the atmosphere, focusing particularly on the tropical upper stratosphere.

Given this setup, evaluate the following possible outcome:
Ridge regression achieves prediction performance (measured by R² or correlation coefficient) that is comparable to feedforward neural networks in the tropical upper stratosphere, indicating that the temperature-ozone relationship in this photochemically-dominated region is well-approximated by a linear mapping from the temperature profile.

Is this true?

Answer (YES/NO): NO